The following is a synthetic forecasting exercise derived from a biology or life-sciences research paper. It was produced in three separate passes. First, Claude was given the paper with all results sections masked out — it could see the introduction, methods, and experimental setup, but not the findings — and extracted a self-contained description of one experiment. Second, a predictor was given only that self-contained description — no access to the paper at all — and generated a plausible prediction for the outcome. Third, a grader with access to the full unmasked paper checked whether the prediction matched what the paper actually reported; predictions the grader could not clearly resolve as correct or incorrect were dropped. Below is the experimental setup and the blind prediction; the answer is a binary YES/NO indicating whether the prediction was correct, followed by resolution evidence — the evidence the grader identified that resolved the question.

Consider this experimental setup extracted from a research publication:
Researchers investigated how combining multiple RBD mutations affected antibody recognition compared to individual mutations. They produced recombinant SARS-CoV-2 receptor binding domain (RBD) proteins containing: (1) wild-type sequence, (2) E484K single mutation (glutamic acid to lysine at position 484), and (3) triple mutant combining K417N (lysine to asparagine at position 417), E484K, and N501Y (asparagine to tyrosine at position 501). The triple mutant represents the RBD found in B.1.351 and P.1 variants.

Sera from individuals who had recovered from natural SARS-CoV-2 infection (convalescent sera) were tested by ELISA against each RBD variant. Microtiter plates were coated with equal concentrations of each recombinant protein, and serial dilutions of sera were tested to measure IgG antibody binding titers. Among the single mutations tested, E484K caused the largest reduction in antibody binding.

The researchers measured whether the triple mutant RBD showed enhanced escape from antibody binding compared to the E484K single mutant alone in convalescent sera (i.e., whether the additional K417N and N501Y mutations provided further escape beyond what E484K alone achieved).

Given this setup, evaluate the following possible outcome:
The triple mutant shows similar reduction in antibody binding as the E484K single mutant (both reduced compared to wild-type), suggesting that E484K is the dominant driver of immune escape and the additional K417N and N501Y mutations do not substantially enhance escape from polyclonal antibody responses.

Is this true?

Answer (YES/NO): YES